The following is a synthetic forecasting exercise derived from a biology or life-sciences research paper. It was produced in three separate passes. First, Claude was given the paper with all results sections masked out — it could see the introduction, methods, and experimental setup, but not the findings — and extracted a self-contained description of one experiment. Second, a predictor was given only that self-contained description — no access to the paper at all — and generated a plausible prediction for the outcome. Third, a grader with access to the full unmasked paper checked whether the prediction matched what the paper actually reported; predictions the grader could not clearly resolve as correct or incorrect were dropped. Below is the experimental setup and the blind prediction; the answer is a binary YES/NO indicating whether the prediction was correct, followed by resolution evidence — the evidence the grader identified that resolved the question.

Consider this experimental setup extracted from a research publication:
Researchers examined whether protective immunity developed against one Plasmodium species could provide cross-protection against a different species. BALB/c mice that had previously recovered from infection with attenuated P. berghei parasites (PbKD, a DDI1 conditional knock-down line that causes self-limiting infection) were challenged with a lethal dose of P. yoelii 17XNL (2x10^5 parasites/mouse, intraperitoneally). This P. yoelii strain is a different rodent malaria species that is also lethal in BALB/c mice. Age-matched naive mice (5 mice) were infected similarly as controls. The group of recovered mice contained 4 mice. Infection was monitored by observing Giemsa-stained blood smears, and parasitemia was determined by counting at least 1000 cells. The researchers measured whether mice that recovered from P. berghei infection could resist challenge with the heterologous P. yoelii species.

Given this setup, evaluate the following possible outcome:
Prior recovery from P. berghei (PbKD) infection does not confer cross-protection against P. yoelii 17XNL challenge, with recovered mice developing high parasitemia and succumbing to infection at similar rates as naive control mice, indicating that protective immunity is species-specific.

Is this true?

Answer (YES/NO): NO